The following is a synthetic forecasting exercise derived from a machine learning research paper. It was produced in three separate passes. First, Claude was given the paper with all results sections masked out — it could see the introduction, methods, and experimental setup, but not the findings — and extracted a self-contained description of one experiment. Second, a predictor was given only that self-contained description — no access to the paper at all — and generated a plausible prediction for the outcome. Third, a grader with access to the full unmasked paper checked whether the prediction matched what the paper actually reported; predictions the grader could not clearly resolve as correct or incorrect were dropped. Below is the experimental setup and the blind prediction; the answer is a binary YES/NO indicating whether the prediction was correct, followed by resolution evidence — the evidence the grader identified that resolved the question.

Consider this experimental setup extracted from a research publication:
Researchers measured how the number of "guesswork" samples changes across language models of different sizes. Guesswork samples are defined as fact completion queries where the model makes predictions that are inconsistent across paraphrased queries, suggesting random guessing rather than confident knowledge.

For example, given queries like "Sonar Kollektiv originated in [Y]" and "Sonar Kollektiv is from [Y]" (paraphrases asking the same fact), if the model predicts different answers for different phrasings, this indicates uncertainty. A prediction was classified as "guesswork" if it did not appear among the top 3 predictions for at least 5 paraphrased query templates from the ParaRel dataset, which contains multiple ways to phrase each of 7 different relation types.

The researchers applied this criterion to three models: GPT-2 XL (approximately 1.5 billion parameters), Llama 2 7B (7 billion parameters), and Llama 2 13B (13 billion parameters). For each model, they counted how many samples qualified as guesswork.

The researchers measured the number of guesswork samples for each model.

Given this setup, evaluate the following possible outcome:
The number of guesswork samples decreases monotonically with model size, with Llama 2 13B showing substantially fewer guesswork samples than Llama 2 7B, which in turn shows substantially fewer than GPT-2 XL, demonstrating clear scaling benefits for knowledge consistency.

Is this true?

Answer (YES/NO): NO